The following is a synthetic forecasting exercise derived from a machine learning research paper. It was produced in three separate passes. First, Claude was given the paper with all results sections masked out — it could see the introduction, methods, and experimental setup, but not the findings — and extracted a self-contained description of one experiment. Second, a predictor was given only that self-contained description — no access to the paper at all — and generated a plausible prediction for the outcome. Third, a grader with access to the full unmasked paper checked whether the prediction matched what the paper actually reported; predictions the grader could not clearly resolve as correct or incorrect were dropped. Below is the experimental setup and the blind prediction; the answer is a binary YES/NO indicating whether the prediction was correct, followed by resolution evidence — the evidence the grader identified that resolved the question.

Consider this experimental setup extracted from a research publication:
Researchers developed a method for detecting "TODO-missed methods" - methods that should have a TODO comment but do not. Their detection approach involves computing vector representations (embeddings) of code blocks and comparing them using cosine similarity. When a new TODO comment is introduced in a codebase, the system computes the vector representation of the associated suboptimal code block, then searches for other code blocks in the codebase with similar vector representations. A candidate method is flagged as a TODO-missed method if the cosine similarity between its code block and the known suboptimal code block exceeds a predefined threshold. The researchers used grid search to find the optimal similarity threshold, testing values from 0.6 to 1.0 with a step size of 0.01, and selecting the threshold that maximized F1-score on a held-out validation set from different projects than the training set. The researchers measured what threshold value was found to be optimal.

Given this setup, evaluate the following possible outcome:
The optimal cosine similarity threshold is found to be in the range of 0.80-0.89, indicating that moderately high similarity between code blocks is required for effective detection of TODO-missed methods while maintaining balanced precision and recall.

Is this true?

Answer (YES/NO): NO